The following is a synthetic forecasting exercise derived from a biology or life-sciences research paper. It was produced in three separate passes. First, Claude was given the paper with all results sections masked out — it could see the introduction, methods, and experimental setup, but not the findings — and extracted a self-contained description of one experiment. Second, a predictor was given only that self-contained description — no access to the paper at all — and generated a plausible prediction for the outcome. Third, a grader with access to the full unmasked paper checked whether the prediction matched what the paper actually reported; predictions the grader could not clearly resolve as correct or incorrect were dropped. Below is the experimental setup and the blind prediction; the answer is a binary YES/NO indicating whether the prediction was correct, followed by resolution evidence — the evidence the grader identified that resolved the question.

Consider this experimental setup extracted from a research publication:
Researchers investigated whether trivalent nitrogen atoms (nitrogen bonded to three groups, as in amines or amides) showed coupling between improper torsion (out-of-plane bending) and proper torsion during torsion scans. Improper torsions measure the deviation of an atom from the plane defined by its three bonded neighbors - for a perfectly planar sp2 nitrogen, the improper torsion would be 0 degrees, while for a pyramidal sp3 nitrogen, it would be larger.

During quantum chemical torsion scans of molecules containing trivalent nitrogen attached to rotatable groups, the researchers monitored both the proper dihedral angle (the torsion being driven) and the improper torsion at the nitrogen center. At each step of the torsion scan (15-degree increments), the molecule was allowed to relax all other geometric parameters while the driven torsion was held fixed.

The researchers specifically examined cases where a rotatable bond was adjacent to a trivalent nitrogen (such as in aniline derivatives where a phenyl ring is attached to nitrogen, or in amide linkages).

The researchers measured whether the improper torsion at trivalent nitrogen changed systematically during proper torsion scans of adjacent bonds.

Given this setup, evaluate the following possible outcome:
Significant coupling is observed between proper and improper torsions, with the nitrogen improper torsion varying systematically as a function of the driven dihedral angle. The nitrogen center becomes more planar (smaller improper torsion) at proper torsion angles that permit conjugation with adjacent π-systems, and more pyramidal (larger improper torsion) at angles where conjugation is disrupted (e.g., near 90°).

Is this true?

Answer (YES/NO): YES